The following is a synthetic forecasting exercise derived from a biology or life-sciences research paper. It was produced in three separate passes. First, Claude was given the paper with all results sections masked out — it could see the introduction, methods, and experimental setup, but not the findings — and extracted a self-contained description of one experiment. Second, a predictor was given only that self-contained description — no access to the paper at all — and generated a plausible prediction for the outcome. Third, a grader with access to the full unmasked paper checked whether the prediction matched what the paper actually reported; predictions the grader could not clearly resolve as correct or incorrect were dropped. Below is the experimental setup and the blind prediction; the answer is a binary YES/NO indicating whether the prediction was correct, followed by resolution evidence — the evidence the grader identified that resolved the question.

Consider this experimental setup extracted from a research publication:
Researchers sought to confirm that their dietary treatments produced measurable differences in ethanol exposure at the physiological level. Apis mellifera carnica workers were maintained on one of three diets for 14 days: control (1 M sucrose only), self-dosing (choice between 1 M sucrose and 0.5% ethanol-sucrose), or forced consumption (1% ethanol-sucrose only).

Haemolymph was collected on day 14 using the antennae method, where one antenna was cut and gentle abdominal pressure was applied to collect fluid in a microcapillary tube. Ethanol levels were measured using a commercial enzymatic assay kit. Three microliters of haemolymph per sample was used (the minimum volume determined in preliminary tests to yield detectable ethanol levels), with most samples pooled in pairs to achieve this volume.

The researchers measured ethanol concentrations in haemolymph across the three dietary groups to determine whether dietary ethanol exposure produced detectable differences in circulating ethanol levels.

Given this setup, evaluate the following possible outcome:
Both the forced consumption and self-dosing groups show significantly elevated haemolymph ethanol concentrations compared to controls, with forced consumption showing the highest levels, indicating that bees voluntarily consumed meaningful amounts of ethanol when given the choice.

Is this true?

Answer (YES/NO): YES